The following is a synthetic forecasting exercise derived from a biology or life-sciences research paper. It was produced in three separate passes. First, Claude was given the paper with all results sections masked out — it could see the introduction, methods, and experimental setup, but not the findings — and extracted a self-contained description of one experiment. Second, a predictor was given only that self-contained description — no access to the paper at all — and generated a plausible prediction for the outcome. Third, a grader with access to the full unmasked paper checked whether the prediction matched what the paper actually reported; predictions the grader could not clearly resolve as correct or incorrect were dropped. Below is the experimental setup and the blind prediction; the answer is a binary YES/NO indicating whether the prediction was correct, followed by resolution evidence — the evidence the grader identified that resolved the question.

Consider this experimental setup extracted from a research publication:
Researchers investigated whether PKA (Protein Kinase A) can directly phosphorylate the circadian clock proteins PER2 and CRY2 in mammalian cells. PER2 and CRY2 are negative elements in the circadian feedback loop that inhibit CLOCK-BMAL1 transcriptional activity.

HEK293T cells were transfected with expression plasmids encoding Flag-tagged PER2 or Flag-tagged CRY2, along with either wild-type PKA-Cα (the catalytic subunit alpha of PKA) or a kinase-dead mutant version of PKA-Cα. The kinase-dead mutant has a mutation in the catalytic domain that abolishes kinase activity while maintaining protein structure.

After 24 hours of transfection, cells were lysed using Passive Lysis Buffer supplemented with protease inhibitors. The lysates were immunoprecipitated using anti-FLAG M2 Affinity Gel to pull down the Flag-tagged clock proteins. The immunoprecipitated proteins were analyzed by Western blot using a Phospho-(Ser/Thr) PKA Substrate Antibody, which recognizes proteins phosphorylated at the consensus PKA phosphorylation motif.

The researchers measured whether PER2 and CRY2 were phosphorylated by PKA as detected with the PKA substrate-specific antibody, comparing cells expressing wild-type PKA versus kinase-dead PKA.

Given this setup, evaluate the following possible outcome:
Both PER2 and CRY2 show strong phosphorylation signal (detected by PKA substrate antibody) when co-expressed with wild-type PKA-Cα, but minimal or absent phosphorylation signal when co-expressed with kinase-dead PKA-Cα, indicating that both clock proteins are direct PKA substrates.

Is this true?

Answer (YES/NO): NO